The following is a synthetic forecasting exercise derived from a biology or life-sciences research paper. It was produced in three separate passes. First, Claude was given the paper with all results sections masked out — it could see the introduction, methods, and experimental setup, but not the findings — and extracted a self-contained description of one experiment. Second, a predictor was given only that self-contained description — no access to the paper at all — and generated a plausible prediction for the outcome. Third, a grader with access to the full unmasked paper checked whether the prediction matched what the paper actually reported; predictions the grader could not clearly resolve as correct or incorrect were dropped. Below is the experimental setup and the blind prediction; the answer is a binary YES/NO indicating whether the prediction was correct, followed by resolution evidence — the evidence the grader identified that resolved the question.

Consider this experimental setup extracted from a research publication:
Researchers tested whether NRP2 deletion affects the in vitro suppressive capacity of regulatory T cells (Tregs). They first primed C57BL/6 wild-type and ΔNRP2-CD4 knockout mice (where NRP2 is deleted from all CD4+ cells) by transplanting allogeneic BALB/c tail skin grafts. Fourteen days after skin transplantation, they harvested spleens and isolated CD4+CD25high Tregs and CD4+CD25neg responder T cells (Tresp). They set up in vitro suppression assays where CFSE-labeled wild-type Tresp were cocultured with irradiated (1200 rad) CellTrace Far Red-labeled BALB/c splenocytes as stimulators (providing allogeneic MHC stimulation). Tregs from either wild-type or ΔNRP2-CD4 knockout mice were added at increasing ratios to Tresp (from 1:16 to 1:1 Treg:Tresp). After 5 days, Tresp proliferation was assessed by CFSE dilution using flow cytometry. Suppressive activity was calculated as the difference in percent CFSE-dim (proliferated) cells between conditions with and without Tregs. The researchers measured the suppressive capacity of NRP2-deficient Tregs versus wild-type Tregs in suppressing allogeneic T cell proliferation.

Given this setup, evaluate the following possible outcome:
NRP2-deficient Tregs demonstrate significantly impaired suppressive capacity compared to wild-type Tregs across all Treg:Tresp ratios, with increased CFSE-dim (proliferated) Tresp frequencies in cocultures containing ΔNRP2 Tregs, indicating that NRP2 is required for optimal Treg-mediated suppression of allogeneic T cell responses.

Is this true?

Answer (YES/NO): NO